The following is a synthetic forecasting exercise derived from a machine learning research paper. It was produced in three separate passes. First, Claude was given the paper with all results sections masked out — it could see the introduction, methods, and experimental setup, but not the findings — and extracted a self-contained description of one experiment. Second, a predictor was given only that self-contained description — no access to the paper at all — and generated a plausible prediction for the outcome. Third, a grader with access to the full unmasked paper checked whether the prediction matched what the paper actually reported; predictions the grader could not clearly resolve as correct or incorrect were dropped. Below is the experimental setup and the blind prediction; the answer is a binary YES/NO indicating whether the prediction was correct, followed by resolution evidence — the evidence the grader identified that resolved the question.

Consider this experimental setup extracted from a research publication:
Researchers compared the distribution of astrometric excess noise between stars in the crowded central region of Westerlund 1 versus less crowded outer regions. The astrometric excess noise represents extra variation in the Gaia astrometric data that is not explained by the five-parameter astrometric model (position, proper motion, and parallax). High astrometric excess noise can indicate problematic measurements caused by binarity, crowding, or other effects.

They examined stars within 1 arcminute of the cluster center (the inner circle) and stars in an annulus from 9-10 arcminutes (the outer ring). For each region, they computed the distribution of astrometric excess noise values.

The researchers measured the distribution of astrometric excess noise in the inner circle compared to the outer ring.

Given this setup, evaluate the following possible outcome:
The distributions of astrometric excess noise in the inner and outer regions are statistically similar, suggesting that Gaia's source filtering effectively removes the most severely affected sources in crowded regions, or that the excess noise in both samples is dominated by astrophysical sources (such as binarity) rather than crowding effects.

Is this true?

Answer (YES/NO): NO